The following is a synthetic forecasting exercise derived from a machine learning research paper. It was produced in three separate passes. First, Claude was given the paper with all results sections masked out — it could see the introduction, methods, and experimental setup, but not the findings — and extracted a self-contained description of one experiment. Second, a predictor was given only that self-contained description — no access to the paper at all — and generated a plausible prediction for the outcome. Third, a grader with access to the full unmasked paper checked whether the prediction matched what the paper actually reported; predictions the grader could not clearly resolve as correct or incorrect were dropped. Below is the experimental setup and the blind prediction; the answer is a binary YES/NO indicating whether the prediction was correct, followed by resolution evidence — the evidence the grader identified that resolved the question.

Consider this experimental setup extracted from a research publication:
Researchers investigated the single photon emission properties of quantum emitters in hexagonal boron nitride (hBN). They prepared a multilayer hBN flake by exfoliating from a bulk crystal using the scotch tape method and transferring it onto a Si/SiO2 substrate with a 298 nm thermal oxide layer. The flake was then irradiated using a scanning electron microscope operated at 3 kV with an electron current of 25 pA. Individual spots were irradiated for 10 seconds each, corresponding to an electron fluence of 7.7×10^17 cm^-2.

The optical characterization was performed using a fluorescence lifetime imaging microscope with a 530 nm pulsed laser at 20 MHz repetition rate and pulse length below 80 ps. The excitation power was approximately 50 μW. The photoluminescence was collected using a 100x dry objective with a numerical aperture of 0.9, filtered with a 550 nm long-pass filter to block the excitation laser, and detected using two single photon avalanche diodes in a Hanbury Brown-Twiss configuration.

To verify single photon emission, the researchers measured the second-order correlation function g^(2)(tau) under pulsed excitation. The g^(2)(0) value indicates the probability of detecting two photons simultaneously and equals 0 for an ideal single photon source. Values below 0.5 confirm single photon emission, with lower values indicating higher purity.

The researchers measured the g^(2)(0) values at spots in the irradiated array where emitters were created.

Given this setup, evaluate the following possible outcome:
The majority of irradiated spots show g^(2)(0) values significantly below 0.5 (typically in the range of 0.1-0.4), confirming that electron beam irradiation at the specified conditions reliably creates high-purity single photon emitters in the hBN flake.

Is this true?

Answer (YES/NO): NO